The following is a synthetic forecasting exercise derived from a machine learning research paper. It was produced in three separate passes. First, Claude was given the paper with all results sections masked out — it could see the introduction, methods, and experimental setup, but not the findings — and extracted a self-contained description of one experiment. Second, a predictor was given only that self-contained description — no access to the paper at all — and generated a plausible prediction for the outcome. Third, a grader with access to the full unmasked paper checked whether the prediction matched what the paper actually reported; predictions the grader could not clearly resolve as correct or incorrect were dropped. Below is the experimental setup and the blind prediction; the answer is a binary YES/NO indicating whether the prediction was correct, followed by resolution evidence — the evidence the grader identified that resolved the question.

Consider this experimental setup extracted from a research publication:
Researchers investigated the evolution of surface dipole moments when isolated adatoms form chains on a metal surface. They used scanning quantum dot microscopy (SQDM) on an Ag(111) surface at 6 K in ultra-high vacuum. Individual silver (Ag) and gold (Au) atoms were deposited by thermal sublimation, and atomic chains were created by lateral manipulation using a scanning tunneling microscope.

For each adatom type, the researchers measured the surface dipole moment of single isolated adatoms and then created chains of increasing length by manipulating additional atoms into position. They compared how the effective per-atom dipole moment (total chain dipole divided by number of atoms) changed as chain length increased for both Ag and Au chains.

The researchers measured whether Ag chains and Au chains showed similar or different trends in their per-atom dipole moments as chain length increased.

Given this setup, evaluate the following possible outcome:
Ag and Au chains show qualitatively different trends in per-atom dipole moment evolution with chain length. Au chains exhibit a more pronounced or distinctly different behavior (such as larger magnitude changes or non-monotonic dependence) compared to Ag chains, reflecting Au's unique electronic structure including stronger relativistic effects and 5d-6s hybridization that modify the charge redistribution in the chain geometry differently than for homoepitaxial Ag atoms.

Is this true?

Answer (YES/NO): YES